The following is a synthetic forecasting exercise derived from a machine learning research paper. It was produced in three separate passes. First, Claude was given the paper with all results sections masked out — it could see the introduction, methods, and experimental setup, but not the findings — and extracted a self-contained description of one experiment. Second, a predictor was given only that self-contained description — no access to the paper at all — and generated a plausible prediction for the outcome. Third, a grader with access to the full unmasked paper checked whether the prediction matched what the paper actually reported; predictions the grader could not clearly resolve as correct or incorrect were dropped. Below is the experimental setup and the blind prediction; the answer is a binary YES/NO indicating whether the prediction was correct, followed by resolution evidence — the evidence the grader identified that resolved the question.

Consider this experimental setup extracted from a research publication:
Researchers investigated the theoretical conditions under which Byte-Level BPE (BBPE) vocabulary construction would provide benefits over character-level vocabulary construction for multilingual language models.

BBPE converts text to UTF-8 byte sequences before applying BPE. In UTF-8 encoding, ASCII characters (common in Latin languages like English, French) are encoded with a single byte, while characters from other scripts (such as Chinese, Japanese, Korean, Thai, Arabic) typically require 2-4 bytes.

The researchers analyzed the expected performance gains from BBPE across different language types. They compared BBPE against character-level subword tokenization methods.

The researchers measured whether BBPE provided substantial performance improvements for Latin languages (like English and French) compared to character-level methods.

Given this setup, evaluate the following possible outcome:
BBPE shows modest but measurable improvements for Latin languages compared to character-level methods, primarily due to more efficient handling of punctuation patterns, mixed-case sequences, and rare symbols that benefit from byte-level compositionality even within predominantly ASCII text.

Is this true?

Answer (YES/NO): NO